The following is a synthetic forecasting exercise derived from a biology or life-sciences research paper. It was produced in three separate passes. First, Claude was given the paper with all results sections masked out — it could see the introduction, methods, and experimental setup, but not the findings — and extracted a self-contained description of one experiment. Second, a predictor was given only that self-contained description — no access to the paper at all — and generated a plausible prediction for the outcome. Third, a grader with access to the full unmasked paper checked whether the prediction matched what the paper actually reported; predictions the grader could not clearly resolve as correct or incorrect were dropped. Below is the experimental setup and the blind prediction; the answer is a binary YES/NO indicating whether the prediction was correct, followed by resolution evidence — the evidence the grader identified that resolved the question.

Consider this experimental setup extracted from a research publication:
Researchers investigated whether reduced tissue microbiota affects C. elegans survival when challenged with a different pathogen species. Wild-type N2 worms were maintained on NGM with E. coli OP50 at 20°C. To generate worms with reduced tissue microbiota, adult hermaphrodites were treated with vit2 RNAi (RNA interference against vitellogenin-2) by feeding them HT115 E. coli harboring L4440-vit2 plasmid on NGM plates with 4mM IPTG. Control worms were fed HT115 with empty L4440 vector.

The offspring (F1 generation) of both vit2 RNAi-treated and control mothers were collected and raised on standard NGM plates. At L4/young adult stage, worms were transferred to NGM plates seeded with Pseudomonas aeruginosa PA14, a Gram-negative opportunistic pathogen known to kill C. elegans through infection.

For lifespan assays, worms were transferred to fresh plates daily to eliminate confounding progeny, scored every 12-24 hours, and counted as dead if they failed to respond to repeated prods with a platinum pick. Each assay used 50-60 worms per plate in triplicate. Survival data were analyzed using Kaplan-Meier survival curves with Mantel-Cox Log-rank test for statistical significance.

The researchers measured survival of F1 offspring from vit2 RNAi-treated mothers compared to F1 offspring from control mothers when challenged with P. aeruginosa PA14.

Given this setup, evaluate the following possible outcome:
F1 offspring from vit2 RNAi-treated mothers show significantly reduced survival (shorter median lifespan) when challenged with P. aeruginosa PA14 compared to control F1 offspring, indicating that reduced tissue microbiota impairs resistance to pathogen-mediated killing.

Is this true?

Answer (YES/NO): YES